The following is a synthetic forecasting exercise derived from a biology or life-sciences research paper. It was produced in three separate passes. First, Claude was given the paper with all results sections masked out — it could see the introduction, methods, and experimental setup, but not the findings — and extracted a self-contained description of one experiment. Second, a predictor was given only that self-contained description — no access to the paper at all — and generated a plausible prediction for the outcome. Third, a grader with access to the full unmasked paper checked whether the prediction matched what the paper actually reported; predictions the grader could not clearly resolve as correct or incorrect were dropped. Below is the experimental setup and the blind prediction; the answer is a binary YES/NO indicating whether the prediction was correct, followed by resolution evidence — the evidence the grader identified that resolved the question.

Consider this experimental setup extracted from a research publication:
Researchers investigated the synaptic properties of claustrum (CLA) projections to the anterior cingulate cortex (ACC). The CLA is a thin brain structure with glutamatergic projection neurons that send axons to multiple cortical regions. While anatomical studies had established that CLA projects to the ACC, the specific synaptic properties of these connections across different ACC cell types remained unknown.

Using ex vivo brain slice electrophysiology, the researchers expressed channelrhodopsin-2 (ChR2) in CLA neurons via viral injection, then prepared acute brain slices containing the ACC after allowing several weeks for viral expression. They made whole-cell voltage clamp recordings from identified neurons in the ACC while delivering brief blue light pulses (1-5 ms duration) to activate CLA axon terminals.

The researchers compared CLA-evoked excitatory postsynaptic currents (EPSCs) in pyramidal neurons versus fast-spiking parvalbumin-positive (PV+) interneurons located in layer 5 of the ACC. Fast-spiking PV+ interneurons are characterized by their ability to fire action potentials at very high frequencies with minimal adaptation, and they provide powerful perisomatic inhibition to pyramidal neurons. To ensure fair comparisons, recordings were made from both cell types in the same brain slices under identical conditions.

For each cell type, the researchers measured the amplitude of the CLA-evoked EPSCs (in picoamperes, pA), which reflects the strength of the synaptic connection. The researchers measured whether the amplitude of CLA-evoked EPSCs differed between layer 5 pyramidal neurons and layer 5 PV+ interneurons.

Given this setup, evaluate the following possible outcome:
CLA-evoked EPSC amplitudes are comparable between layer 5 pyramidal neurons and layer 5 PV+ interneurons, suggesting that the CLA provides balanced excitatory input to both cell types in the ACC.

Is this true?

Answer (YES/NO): NO